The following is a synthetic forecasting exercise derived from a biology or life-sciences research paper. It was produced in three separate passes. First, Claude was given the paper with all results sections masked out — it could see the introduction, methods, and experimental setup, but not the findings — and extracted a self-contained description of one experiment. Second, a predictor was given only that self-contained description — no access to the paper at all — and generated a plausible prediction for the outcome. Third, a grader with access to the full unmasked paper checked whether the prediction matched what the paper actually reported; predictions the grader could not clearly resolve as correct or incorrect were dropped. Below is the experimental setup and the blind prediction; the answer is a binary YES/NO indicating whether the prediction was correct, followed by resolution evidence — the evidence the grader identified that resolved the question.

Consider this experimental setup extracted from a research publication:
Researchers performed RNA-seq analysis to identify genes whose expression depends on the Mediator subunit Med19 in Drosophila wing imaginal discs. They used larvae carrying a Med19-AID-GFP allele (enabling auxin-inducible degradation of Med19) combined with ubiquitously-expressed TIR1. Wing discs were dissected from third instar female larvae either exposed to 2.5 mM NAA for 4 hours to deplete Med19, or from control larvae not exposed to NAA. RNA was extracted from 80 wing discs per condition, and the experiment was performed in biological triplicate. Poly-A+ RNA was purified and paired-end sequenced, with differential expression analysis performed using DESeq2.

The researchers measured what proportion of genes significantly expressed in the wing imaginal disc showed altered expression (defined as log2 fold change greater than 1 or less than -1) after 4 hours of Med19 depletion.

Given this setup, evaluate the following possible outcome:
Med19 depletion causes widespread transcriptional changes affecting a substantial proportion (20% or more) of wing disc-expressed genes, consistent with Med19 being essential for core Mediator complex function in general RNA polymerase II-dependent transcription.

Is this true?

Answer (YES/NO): NO